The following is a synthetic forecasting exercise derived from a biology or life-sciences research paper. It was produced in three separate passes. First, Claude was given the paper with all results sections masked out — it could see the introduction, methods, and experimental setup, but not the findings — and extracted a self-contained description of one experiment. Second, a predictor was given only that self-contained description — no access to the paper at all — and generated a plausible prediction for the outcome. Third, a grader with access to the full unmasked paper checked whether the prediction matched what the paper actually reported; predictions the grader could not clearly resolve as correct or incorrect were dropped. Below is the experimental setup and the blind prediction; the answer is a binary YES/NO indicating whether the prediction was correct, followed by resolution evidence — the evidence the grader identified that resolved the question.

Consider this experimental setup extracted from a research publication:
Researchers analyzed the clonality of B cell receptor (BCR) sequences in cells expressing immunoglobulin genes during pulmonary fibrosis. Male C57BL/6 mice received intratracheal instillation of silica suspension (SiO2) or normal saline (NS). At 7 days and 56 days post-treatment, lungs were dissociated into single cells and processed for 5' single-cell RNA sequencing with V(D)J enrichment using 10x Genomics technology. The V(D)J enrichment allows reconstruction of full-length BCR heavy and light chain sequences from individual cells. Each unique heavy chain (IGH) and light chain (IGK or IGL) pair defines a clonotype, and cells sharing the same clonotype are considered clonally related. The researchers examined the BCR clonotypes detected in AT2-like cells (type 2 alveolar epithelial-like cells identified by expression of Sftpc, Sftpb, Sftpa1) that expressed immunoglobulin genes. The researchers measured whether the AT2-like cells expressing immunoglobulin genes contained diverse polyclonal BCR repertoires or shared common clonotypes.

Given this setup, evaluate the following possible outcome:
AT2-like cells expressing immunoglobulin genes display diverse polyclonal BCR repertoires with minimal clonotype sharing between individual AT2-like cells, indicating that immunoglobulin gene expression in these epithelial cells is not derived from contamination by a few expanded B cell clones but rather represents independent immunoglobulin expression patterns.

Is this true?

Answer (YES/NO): NO